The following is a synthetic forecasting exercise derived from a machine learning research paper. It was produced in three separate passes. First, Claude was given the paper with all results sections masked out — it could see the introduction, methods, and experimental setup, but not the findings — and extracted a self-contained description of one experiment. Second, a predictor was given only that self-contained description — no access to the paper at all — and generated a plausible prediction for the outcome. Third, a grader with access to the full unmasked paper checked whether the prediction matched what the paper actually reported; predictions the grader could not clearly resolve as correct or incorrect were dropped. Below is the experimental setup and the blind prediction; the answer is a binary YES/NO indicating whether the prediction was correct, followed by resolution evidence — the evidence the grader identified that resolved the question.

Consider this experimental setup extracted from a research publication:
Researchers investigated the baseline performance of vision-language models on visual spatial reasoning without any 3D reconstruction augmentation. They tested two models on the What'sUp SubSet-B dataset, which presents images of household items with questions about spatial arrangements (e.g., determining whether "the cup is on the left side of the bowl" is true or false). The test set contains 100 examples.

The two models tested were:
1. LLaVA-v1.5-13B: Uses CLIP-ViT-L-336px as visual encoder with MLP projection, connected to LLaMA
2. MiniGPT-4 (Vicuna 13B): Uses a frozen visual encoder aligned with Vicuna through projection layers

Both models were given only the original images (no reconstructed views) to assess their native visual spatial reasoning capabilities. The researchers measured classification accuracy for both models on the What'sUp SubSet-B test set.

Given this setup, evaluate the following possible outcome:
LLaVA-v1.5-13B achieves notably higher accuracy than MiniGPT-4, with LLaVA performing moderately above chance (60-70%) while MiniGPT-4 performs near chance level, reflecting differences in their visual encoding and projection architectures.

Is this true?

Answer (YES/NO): NO